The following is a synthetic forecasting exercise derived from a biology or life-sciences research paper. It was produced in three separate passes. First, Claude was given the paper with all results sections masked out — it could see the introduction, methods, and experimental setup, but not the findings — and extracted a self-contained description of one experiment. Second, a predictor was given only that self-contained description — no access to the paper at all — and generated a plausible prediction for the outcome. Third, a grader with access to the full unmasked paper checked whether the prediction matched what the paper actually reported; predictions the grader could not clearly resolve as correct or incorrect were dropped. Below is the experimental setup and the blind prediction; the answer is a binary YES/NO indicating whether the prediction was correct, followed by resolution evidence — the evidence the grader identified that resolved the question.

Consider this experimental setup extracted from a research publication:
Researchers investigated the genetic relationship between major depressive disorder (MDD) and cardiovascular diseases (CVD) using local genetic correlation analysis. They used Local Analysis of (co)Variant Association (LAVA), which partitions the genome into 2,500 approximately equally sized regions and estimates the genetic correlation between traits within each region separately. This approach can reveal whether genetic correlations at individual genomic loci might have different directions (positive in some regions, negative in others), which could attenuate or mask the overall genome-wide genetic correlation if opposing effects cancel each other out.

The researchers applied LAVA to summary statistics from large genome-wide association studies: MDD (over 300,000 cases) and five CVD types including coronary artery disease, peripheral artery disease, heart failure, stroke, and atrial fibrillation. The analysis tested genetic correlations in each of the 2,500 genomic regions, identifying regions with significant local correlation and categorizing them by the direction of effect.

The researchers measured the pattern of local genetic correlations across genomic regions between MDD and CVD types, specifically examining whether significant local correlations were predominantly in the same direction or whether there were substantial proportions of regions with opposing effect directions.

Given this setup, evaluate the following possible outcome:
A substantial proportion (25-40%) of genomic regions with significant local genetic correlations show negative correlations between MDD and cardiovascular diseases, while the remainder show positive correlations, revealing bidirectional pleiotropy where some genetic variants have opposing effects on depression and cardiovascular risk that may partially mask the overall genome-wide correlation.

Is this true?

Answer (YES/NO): NO